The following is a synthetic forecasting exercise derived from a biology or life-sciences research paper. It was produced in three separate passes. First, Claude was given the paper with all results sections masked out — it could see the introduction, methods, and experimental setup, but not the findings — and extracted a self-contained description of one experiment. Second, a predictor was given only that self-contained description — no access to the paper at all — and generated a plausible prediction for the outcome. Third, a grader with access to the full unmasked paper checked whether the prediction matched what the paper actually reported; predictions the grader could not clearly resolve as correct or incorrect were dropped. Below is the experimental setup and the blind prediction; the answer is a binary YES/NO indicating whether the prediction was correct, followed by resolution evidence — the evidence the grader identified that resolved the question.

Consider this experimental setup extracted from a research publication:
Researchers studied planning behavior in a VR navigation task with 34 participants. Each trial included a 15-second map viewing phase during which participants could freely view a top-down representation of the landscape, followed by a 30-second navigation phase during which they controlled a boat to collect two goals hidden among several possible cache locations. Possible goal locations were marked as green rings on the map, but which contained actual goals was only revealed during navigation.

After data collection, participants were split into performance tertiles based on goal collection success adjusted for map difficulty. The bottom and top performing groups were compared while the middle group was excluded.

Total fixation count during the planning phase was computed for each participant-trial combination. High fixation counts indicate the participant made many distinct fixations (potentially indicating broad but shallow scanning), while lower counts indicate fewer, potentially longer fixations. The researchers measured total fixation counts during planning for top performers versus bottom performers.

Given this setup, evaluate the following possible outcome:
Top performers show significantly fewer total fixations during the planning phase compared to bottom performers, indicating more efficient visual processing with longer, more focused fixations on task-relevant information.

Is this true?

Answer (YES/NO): NO